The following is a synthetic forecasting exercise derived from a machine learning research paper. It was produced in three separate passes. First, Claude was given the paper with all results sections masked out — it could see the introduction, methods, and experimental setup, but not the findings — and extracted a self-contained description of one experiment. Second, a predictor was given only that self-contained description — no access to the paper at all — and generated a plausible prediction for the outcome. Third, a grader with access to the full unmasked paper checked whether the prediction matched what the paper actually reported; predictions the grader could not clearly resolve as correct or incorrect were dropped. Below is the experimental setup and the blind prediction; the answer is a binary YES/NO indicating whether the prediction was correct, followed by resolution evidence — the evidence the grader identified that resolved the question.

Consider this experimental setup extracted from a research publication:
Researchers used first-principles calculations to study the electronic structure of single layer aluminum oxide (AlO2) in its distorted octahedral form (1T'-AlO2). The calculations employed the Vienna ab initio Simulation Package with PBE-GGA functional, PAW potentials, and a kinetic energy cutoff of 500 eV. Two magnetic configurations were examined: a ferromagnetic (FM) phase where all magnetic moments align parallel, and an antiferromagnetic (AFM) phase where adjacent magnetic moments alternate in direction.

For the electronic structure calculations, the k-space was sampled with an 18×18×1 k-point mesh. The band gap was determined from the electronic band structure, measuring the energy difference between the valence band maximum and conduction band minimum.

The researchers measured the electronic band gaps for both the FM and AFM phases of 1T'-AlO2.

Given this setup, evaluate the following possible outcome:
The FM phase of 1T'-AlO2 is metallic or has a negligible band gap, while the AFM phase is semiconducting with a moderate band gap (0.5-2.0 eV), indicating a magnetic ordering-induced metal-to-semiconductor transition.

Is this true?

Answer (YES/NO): NO